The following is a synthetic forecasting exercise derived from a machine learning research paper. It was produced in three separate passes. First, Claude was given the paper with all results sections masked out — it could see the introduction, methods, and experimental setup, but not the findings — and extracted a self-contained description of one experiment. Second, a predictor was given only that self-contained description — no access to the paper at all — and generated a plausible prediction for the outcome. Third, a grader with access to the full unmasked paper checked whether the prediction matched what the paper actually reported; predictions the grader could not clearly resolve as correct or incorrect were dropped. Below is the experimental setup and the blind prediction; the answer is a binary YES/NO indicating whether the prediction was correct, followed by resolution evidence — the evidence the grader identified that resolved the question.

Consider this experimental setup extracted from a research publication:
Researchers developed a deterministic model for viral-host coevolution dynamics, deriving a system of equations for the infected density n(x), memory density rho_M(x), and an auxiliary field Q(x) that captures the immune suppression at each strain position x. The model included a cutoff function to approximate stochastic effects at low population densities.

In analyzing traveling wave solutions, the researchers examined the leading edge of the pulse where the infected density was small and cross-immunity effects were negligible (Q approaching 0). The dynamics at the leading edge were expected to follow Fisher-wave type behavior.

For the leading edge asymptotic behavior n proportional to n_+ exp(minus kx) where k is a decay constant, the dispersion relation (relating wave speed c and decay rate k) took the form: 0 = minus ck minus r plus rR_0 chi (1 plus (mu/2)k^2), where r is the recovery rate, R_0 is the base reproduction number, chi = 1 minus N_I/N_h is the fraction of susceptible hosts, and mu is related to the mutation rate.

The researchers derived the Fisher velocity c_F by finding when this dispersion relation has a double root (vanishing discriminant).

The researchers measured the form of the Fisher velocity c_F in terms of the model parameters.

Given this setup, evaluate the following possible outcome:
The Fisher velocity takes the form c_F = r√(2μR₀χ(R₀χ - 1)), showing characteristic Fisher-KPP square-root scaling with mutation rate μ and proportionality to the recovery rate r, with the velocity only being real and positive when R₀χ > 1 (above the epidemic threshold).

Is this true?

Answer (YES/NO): YES